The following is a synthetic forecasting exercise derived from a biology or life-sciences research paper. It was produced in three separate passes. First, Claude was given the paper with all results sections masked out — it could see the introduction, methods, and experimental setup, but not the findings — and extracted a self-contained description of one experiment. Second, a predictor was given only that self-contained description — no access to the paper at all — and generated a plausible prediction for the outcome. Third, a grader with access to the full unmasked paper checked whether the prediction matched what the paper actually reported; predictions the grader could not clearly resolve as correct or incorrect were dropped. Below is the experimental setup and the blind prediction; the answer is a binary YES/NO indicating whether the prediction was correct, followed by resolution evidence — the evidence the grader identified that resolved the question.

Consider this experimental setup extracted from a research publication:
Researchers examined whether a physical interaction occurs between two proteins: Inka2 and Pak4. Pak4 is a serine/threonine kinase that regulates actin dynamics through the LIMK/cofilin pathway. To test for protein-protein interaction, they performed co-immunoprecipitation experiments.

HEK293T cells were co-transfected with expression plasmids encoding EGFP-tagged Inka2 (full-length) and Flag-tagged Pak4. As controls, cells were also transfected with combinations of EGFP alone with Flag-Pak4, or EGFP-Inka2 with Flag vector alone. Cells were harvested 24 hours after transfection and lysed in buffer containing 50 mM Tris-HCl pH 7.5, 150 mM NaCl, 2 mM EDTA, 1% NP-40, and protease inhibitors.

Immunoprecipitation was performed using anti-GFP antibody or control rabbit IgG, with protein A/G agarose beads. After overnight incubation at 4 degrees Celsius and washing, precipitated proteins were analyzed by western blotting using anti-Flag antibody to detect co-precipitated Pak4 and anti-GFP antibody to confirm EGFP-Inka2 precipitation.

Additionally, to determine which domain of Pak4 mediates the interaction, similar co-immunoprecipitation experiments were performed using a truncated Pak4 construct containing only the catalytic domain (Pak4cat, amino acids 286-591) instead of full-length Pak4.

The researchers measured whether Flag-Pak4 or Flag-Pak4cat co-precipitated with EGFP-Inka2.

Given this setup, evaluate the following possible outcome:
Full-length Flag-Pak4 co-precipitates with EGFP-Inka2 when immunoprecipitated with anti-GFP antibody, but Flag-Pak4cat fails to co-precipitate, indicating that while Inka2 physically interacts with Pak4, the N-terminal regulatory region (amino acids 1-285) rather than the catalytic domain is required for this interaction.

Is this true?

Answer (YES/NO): NO